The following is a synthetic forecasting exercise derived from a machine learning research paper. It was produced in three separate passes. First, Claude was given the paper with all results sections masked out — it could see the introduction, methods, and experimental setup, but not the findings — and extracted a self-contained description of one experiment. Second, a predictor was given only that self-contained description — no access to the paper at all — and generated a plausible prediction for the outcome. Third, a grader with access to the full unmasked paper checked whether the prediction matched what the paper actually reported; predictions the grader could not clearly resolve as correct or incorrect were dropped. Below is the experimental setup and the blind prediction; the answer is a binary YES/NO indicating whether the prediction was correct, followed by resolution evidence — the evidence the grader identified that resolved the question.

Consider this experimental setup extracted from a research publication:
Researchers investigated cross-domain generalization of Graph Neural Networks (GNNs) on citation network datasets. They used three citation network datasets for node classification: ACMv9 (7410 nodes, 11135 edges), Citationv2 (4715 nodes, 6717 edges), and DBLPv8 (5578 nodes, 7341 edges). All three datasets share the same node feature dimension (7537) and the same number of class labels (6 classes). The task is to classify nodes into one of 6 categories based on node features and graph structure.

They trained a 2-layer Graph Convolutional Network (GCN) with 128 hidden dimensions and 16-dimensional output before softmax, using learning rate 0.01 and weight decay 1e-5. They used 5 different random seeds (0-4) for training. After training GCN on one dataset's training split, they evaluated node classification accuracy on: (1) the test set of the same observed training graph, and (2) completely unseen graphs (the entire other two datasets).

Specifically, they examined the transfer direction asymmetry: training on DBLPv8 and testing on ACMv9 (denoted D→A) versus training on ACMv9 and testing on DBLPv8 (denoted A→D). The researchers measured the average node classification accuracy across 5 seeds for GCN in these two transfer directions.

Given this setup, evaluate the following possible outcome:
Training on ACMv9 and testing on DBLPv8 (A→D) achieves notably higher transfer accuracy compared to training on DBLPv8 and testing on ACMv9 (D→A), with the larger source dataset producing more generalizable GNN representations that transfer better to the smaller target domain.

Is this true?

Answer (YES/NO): NO